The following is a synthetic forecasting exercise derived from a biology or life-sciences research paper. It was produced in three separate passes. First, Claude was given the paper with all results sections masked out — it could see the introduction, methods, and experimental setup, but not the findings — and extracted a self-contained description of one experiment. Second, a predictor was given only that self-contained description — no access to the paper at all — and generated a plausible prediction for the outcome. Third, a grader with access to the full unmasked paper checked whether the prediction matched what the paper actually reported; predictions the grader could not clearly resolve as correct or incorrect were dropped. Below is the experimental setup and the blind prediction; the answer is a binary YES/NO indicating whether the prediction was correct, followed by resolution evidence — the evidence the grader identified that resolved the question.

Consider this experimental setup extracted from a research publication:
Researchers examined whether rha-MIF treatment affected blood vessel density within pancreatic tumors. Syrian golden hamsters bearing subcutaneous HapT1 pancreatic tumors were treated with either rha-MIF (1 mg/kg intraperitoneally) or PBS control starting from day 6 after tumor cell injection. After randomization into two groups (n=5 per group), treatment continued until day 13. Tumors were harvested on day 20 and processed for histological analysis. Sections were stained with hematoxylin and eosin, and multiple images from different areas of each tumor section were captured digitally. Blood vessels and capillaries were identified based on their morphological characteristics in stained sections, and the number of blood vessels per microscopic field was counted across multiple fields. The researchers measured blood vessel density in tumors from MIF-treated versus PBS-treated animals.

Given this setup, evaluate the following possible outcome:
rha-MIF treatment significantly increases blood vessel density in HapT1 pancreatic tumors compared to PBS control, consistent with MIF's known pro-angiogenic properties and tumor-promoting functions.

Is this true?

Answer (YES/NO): YES